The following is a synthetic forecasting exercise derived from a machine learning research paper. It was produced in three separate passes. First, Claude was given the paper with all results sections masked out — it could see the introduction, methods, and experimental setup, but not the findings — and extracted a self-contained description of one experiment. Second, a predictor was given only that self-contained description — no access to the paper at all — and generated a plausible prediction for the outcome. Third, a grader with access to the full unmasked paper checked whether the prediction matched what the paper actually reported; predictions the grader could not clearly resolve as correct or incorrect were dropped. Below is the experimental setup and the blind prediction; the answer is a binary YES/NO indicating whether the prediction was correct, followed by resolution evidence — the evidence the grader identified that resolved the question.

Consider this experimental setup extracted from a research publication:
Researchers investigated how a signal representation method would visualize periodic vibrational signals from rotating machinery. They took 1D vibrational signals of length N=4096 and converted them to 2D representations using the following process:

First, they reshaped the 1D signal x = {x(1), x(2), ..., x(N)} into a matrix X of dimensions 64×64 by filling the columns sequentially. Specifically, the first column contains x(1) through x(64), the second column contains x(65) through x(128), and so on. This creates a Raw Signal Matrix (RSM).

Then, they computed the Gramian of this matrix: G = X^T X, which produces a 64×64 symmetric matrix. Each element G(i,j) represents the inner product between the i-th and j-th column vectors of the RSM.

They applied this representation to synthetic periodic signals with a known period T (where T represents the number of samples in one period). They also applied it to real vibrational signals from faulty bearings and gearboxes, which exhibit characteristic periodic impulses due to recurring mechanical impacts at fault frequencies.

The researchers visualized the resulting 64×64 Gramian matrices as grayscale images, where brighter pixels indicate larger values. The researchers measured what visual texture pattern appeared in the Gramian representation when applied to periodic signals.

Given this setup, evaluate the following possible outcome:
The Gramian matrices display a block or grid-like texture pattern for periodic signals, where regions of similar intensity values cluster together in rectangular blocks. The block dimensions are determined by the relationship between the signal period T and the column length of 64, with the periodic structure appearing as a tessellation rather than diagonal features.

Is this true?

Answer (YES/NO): NO